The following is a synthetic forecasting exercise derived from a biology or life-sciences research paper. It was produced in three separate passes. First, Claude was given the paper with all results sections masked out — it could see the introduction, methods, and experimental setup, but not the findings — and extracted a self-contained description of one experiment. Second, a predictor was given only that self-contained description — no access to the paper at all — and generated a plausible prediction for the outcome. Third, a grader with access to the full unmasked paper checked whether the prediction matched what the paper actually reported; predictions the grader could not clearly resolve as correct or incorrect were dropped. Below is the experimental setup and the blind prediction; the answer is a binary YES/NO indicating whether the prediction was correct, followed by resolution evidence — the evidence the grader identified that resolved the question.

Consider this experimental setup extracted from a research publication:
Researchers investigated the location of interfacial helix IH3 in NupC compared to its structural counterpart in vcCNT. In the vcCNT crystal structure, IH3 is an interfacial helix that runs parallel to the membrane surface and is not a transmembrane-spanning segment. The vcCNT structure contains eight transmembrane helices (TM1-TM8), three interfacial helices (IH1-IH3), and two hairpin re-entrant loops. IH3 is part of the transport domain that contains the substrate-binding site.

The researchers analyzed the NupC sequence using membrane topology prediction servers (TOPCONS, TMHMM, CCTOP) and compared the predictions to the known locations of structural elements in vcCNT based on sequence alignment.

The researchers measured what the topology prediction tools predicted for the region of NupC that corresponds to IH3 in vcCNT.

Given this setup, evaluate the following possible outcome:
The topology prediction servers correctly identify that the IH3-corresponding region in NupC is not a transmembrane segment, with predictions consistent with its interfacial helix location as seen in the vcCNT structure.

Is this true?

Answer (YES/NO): NO